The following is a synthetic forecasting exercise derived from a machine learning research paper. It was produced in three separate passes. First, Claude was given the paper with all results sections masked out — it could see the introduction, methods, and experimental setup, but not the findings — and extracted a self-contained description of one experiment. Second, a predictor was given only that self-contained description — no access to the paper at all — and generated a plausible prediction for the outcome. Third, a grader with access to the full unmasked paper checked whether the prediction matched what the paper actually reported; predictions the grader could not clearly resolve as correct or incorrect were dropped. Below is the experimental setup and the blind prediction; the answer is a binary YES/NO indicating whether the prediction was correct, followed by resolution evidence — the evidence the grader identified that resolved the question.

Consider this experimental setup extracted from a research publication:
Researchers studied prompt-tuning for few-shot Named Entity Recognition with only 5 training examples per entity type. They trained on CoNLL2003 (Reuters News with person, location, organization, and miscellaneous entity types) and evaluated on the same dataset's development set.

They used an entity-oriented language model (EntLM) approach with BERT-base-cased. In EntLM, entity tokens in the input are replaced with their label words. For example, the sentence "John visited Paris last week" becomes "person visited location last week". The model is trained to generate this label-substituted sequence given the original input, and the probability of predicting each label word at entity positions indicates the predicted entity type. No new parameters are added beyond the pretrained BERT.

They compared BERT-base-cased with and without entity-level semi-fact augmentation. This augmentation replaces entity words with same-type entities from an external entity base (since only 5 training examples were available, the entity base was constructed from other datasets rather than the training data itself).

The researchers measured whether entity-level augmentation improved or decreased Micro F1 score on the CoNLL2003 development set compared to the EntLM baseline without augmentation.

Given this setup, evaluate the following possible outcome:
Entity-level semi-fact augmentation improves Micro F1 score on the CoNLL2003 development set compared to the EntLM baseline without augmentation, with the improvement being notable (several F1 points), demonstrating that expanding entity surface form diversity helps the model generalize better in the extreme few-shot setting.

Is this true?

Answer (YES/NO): NO